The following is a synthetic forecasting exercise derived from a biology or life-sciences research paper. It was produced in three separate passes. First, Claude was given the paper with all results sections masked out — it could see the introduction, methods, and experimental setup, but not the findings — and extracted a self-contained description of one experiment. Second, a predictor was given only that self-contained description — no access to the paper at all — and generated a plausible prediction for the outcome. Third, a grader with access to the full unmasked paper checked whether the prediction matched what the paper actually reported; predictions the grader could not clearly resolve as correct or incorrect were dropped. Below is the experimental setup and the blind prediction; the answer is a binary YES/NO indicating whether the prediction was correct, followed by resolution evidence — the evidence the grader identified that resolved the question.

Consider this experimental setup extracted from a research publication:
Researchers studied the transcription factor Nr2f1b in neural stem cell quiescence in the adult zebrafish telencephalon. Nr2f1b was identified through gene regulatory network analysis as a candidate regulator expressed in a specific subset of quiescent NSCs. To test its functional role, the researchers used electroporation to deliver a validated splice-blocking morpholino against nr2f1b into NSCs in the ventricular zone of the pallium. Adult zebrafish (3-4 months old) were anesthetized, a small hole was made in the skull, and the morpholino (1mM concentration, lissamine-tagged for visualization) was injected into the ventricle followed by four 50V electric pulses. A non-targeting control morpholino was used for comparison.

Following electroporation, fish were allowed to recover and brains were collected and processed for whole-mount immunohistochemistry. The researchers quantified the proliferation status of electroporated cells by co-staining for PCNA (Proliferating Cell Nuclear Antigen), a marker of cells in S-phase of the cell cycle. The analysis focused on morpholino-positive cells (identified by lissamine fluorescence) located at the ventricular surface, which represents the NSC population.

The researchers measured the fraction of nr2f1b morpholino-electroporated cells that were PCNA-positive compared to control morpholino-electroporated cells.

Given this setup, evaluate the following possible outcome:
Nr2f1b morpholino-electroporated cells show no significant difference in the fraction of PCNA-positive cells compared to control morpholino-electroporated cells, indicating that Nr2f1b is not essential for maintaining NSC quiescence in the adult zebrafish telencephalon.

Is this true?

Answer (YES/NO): NO